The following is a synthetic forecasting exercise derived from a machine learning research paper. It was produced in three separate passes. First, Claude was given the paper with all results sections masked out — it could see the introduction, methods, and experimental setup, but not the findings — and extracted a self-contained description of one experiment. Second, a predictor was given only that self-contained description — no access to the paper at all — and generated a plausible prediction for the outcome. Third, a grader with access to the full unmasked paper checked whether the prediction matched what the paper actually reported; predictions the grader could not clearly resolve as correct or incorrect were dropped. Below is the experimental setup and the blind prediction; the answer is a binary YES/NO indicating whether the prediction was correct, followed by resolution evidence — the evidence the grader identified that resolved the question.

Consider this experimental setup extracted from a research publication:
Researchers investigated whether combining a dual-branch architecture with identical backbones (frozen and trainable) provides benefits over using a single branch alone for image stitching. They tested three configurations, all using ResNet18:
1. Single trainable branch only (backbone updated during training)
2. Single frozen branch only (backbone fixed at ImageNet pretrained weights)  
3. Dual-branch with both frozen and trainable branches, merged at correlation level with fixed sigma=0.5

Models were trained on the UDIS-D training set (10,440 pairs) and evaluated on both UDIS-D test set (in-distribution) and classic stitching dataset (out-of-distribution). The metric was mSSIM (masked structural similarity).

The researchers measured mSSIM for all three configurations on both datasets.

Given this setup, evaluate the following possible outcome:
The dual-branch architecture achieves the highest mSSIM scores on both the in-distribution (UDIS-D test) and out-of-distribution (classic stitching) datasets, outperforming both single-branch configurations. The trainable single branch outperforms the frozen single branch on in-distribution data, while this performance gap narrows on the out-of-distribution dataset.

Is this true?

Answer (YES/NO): NO